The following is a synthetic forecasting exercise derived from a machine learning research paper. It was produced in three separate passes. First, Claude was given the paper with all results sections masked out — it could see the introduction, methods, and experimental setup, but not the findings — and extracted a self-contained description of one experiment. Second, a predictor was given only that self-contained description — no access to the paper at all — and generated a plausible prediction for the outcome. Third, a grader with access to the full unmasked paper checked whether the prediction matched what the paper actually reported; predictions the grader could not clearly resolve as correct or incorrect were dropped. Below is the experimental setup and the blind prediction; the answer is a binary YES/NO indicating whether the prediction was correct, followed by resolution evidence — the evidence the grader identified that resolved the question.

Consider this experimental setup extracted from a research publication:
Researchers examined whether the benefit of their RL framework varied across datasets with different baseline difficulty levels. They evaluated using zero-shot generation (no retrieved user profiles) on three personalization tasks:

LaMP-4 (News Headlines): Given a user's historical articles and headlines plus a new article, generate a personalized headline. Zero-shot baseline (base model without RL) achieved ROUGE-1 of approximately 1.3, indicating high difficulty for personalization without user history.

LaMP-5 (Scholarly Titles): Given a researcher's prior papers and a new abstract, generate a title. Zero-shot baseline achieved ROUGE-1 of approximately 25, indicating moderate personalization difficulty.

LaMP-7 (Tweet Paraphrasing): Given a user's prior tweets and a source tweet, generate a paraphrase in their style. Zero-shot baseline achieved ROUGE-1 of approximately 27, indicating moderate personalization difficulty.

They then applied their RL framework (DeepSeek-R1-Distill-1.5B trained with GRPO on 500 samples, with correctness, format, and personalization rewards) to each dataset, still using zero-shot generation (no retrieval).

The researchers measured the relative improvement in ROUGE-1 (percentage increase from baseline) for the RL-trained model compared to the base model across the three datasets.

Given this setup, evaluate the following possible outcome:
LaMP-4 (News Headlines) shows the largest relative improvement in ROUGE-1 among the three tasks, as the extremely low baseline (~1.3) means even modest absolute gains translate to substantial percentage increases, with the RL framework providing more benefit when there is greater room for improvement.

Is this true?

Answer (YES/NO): YES